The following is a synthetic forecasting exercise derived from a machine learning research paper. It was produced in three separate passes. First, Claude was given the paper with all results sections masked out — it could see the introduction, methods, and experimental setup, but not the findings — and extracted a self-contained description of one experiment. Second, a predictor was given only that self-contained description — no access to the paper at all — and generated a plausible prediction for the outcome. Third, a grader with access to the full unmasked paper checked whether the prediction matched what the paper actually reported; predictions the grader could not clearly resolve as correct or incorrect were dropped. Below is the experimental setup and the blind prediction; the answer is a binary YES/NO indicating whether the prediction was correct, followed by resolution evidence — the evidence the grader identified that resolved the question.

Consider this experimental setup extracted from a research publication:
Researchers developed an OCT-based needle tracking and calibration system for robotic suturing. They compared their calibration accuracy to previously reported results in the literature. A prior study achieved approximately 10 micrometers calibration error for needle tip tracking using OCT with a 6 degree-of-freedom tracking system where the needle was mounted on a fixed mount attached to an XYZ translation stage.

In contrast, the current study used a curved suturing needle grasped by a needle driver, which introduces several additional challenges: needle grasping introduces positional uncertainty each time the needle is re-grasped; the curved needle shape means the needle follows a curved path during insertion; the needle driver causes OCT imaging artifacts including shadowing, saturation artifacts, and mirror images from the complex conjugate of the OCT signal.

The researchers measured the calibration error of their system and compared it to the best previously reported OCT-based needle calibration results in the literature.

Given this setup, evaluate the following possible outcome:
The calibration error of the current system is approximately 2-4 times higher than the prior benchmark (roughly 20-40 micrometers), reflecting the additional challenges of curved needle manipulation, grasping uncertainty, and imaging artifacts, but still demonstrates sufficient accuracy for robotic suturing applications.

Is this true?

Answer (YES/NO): NO